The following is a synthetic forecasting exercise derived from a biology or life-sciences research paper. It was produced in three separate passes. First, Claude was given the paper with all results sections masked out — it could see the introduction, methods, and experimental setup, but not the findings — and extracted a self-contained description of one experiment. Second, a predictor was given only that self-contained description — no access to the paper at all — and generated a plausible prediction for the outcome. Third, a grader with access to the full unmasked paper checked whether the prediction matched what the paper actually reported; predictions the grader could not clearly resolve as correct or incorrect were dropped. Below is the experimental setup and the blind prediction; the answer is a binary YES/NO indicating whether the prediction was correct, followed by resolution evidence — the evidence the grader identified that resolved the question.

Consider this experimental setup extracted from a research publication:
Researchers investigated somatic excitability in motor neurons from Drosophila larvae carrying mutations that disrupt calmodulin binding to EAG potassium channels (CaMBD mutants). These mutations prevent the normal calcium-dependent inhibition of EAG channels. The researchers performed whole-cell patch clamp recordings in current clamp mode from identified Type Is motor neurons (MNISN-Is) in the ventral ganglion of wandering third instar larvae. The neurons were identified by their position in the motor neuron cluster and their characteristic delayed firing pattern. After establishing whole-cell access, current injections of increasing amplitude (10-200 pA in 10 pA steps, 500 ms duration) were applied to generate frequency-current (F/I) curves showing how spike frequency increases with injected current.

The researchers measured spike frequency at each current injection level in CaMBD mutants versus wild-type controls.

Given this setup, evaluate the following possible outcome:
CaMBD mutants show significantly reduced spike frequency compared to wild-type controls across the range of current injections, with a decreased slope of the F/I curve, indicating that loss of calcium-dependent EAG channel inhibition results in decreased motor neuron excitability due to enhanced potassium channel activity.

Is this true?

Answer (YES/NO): NO